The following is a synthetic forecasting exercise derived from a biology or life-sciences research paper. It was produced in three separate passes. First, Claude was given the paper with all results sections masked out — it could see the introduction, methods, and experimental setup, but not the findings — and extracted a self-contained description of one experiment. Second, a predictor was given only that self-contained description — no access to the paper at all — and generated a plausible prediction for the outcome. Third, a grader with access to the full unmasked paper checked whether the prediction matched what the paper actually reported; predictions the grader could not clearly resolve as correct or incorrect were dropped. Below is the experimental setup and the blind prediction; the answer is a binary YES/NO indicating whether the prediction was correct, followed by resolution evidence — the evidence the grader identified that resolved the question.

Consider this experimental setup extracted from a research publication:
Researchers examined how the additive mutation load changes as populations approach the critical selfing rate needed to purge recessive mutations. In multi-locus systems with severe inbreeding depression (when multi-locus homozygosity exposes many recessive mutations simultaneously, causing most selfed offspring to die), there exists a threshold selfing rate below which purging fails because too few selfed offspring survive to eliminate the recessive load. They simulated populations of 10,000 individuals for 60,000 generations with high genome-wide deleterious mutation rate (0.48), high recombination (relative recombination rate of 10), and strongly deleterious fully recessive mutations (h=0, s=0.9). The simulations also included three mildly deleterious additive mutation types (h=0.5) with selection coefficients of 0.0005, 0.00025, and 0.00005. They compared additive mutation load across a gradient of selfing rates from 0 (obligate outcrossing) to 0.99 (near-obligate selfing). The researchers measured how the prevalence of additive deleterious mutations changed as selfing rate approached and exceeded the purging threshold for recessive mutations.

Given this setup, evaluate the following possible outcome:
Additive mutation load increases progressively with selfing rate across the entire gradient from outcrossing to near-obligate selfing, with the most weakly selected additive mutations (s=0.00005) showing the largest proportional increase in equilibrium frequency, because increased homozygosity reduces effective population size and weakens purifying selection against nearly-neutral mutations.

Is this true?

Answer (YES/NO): NO